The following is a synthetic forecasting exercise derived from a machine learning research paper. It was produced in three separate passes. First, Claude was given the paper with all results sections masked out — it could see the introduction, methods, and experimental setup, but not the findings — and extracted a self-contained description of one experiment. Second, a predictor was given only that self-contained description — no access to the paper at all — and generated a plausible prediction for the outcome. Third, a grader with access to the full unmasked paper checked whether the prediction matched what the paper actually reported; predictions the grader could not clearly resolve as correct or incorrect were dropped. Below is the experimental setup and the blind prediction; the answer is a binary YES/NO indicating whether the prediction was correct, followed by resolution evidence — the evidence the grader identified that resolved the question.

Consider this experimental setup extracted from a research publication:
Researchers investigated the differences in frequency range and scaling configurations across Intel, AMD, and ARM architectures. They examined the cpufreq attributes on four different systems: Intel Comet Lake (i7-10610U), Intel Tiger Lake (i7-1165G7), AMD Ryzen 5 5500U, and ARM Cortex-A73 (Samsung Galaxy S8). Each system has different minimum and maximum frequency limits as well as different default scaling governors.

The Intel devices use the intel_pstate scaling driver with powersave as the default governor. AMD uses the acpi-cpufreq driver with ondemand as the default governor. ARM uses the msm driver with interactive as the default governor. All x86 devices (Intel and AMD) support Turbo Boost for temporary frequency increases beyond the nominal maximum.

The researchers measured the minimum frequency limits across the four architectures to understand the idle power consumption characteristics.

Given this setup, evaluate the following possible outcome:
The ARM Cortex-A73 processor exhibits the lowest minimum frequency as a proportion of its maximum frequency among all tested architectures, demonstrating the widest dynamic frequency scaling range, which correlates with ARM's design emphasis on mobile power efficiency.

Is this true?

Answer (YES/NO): NO